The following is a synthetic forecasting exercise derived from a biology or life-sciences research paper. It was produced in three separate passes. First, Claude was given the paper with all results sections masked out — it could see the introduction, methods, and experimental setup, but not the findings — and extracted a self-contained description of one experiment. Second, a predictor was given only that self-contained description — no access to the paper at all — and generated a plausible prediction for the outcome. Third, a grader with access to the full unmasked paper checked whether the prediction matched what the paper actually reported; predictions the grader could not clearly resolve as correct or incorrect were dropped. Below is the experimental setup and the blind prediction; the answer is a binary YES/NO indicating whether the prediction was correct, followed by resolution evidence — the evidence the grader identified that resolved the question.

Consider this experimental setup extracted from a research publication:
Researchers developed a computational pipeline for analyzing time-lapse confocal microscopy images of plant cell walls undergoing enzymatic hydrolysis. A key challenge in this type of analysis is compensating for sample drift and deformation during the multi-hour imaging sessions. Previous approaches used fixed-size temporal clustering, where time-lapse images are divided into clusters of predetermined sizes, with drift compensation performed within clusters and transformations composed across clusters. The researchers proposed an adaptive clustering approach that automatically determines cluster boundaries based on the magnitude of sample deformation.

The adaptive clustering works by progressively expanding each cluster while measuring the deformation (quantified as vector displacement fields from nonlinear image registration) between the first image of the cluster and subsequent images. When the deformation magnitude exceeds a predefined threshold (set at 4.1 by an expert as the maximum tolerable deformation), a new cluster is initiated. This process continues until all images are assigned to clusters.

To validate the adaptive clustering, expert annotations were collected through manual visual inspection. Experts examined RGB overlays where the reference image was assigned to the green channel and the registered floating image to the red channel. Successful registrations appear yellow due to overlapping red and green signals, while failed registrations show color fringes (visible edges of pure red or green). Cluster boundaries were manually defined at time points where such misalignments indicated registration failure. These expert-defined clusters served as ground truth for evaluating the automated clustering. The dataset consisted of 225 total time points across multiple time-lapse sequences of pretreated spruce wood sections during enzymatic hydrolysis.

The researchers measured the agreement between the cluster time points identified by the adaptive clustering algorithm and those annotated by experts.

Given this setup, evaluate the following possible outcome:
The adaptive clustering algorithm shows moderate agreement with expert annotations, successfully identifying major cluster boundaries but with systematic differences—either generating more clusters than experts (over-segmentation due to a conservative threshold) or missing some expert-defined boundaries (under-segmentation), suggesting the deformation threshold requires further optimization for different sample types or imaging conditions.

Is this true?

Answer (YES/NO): NO